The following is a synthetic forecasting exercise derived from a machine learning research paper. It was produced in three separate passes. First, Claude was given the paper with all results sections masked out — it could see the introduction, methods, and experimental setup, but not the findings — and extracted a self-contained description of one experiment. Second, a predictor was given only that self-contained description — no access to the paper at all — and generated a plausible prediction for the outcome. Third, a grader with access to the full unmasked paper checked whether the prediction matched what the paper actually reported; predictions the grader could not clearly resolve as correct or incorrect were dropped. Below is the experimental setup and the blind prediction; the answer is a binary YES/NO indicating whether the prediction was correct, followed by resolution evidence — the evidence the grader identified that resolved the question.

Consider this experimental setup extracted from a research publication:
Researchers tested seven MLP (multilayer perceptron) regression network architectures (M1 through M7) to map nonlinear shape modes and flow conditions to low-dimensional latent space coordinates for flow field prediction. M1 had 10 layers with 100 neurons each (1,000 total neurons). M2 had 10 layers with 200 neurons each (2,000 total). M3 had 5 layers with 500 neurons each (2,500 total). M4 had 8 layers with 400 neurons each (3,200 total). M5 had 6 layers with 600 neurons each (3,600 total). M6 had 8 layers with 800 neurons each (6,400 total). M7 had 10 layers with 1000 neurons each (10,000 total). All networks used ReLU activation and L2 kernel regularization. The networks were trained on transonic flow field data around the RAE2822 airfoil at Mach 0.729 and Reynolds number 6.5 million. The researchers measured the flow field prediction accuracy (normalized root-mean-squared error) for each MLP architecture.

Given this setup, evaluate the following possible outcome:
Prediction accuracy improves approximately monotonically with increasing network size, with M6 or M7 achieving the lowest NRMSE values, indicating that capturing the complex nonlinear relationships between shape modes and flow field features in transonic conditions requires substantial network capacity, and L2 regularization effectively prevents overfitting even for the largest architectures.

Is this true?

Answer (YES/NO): NO